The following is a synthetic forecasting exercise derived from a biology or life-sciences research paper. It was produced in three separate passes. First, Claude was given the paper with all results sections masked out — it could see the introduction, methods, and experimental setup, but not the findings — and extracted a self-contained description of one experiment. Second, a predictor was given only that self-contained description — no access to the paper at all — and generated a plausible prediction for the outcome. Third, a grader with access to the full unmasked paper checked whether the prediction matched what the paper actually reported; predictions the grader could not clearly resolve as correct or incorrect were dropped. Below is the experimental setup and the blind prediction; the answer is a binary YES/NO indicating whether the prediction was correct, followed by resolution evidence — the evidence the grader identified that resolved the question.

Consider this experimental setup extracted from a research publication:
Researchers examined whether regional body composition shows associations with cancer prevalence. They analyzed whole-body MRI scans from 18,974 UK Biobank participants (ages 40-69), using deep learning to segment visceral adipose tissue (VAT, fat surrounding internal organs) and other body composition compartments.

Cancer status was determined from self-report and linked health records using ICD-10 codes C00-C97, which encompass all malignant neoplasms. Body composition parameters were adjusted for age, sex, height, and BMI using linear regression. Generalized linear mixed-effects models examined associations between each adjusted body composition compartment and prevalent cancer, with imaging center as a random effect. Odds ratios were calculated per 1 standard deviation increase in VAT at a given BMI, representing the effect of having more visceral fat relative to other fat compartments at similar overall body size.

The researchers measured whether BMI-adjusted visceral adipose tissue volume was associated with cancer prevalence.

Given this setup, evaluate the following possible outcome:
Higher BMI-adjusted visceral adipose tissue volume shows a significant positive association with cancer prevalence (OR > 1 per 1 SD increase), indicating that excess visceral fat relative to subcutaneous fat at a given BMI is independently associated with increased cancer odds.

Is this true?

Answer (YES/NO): YES